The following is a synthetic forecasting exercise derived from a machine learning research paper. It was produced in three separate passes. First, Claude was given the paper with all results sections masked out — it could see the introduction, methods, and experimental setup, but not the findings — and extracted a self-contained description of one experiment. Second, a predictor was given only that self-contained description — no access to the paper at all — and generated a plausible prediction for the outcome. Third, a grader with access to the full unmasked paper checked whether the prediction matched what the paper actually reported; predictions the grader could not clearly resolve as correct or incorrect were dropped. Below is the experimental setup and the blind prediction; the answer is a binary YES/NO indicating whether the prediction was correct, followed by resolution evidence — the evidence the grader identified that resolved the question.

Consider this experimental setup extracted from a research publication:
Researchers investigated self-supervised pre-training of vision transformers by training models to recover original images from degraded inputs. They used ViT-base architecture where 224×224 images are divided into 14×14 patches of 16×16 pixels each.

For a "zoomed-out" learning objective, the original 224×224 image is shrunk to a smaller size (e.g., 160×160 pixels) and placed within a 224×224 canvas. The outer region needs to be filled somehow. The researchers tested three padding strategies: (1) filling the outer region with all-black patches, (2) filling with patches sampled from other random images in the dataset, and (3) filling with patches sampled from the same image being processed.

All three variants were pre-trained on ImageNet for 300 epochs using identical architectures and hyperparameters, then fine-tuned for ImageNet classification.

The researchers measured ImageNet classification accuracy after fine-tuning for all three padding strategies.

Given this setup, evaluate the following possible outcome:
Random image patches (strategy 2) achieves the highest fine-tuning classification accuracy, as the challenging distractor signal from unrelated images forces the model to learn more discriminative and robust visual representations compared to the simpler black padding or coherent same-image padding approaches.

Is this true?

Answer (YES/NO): NO